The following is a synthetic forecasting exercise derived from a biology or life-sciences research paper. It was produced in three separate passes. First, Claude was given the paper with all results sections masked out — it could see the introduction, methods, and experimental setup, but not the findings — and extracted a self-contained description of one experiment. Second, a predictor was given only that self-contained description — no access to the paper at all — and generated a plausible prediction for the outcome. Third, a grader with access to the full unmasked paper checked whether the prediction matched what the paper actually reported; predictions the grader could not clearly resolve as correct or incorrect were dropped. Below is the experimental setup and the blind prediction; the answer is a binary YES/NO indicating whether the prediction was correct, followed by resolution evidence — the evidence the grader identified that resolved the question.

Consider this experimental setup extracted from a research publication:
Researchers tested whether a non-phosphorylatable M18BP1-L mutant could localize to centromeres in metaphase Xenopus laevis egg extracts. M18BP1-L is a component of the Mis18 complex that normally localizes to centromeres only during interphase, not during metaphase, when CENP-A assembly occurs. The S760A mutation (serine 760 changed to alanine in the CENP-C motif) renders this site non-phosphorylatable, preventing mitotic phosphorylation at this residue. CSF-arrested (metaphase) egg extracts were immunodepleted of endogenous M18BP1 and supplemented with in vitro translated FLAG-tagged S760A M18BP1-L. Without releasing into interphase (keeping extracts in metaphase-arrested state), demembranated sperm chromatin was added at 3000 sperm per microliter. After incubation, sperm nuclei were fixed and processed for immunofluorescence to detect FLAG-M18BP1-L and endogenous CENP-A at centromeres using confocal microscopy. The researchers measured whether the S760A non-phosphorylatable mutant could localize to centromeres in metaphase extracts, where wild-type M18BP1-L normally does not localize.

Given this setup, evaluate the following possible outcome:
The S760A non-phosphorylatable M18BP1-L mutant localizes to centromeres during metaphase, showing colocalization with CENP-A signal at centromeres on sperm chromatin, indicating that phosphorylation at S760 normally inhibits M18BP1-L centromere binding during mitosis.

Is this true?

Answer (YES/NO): NO